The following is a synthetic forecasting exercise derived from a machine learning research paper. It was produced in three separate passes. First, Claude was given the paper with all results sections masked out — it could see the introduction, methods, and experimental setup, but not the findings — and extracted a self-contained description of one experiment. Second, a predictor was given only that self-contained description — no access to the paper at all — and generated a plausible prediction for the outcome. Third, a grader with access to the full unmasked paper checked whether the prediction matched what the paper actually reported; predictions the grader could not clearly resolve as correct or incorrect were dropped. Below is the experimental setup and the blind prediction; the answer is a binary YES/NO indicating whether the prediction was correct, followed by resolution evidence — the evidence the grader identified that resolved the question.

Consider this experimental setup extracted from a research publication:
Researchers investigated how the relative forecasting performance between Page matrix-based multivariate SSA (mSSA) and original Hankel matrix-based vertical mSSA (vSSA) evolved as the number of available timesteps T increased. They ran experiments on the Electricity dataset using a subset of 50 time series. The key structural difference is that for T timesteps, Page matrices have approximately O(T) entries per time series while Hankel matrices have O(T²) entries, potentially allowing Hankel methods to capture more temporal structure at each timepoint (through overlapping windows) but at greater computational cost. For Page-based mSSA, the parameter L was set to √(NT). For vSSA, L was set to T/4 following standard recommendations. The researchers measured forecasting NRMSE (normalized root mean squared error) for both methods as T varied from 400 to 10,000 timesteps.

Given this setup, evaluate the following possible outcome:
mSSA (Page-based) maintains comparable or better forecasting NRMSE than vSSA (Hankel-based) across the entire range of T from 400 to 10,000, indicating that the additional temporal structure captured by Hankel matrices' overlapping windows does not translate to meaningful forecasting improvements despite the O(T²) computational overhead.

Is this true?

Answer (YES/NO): NO